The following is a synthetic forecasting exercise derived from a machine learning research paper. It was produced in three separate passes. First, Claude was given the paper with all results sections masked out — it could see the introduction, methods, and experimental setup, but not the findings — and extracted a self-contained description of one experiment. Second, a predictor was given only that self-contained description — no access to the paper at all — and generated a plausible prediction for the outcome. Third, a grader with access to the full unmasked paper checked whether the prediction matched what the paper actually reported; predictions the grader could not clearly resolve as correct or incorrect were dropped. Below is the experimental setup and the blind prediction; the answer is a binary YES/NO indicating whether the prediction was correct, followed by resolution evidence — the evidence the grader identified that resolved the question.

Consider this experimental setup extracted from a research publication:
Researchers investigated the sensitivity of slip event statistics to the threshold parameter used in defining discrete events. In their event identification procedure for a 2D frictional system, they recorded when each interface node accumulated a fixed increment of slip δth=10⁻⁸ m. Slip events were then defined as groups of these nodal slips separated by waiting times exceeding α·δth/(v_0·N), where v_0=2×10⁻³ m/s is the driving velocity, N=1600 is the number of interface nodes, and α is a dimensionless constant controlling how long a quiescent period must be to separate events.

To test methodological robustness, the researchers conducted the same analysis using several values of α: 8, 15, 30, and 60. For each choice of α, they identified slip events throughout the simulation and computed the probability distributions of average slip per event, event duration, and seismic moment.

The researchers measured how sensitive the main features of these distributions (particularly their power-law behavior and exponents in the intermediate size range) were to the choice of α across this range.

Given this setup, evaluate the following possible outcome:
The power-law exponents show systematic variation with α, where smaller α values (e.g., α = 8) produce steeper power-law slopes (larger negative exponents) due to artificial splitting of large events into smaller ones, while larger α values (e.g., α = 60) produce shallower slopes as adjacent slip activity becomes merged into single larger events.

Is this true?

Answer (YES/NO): NO